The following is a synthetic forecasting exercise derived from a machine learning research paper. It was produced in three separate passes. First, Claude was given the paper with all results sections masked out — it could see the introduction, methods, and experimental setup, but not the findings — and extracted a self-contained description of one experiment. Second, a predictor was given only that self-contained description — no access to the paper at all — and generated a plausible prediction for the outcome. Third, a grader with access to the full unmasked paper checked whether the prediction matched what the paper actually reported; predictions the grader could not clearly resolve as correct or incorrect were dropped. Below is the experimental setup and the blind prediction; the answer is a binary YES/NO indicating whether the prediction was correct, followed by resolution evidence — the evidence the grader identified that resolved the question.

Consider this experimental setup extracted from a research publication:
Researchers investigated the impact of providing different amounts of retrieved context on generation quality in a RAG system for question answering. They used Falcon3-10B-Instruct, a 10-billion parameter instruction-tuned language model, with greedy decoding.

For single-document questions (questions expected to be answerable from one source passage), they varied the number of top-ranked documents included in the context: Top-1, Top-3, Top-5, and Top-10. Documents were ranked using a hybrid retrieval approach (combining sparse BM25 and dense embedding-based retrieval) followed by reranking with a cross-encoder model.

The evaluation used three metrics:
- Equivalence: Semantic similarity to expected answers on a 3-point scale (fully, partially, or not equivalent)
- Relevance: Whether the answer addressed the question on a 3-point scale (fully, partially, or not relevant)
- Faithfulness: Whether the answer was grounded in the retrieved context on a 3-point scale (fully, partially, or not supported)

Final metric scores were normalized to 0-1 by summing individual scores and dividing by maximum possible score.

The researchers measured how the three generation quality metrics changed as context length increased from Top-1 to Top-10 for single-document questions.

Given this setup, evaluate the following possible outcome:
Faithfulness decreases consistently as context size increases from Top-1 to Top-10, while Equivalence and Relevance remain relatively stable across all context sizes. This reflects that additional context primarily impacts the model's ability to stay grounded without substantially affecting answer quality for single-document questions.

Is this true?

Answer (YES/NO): NO